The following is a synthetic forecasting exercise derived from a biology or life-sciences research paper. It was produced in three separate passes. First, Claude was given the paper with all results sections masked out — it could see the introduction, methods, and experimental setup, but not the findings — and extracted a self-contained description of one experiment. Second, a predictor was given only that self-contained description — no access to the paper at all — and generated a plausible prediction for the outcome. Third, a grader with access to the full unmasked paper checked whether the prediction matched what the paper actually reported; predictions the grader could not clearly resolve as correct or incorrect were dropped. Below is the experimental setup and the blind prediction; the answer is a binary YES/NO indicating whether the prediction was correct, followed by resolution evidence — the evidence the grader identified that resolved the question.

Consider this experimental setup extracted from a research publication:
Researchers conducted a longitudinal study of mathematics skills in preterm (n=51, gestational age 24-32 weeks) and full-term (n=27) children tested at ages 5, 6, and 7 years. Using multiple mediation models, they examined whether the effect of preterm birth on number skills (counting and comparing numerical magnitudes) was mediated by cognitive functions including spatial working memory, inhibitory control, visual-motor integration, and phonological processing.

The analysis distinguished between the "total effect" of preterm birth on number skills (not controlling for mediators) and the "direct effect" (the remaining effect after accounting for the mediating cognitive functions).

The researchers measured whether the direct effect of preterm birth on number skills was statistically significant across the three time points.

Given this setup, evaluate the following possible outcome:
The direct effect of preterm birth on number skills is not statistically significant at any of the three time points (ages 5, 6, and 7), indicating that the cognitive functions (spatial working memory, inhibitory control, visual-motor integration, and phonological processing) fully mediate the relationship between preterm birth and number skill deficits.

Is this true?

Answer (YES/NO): YES